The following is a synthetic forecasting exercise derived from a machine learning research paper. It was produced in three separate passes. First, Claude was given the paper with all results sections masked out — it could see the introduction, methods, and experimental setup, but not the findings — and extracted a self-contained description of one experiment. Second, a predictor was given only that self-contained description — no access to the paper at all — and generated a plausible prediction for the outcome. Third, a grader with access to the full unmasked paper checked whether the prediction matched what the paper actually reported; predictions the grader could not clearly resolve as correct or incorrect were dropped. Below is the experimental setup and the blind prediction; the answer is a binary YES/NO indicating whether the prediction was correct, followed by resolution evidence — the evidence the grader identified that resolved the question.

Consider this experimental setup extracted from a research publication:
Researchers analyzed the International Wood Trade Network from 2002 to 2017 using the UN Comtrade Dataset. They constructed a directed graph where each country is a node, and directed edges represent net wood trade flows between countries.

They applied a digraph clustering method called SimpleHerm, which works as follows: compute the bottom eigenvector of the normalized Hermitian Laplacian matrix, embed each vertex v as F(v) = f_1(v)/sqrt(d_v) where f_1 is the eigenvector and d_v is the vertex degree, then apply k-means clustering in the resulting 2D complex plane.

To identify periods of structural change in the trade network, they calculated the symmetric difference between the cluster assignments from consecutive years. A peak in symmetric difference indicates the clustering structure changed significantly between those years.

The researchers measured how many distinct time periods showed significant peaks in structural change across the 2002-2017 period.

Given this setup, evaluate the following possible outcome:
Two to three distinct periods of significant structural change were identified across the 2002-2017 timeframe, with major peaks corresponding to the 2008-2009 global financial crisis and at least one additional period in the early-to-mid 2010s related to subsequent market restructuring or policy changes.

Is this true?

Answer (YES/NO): NO